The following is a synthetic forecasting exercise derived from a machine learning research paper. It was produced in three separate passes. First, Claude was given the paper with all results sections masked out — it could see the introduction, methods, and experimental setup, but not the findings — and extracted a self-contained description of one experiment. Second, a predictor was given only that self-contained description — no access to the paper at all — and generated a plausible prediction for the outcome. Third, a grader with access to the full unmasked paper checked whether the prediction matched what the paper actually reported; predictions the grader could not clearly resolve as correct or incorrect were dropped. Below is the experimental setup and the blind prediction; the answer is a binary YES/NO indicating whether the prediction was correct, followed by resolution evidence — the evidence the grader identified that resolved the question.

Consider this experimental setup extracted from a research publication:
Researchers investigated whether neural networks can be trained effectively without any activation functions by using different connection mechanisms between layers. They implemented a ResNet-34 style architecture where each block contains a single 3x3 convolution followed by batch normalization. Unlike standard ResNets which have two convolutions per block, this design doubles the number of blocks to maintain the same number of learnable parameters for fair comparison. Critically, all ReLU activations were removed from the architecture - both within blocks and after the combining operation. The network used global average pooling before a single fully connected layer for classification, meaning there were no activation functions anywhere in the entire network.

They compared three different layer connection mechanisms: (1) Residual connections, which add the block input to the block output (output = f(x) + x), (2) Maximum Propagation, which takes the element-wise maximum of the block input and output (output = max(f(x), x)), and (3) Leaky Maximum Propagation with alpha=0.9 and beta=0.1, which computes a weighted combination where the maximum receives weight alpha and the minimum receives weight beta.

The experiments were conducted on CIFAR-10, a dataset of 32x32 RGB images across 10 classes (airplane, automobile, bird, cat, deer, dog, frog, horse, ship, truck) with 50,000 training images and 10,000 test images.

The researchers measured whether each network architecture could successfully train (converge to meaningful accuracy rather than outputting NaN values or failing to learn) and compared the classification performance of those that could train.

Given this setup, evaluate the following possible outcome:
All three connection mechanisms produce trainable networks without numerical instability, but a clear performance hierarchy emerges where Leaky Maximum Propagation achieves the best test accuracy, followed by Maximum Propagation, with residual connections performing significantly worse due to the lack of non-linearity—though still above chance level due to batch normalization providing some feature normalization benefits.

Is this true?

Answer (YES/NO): NO